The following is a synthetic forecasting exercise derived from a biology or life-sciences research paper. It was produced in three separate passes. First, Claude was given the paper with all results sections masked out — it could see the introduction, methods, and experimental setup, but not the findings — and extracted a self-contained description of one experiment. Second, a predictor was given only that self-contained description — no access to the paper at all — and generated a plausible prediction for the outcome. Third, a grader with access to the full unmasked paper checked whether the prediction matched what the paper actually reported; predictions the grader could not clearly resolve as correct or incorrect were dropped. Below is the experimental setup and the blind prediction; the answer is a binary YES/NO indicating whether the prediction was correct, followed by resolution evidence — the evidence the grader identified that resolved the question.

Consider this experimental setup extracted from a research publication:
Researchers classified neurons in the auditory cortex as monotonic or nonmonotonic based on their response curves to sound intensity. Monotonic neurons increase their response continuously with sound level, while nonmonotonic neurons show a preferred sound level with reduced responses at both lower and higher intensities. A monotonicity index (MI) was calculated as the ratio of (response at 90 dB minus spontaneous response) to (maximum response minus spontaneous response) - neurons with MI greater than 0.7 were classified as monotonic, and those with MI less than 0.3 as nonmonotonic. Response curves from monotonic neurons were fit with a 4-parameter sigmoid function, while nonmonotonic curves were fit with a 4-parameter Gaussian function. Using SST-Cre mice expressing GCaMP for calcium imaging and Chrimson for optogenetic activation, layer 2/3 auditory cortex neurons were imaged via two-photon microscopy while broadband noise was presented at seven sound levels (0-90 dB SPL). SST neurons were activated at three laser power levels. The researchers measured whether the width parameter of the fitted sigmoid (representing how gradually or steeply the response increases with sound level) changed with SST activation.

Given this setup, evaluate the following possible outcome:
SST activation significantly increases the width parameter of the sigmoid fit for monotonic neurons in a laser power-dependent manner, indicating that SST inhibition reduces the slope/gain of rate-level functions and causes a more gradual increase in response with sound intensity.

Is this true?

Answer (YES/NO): NO